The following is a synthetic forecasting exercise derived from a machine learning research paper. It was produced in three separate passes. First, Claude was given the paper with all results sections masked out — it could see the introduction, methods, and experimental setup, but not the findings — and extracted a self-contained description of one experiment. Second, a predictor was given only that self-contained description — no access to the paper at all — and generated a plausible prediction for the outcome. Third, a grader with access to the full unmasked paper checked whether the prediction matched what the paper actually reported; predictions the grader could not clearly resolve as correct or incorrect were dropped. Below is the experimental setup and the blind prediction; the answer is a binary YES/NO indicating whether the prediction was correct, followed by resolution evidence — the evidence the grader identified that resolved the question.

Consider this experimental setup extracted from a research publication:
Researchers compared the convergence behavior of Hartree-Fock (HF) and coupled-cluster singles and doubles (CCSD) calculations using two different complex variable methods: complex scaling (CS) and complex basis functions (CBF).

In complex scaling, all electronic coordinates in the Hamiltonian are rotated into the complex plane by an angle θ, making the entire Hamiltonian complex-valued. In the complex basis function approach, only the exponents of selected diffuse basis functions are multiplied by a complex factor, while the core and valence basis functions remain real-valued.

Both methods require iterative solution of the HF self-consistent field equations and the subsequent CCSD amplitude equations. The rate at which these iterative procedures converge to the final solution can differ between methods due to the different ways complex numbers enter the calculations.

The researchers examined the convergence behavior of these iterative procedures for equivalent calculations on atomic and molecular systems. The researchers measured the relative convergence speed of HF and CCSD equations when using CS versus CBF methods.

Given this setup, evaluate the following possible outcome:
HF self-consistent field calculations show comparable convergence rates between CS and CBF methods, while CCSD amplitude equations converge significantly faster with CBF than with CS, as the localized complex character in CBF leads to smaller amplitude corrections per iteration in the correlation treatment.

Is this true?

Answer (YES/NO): NO